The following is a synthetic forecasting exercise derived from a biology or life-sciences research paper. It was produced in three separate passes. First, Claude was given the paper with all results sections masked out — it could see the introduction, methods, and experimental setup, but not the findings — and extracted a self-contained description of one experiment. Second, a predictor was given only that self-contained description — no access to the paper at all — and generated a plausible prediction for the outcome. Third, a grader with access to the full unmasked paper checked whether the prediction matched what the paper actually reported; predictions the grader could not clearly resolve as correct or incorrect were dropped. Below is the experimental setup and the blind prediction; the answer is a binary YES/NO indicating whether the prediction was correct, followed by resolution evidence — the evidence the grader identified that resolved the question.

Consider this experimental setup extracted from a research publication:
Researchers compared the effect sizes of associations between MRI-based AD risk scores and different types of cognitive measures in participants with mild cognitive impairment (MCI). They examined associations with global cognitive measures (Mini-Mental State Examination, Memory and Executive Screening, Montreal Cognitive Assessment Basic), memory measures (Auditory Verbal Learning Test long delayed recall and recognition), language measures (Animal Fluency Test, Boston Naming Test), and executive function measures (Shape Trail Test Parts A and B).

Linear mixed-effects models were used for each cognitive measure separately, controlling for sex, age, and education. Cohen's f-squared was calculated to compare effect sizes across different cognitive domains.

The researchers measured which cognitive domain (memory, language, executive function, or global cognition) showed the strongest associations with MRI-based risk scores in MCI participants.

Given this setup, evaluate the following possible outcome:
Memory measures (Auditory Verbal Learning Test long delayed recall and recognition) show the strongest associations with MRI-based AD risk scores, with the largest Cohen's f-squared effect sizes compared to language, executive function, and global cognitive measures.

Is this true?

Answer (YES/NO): NO